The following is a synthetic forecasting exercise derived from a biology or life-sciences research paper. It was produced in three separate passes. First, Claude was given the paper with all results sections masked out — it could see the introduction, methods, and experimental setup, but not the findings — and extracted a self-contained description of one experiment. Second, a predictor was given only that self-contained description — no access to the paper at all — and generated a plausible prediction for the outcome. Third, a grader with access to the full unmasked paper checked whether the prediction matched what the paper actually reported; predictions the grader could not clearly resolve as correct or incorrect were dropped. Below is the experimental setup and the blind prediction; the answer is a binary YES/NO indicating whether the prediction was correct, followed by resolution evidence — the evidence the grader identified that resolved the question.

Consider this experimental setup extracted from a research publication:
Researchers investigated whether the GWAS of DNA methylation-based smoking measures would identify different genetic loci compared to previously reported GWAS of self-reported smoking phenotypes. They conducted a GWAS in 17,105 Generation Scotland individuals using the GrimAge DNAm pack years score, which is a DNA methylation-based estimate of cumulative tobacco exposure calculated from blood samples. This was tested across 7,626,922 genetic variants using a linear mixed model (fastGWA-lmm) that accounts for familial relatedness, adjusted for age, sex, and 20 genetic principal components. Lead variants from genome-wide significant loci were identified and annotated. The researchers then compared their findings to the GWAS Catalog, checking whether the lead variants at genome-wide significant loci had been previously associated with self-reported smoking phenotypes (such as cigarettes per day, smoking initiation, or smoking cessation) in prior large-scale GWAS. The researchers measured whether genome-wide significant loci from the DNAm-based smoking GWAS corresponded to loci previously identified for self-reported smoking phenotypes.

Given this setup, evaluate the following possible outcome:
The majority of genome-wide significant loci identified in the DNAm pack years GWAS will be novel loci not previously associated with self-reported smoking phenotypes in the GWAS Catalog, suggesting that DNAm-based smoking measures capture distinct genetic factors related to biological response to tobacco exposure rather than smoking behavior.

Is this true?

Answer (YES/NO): NO